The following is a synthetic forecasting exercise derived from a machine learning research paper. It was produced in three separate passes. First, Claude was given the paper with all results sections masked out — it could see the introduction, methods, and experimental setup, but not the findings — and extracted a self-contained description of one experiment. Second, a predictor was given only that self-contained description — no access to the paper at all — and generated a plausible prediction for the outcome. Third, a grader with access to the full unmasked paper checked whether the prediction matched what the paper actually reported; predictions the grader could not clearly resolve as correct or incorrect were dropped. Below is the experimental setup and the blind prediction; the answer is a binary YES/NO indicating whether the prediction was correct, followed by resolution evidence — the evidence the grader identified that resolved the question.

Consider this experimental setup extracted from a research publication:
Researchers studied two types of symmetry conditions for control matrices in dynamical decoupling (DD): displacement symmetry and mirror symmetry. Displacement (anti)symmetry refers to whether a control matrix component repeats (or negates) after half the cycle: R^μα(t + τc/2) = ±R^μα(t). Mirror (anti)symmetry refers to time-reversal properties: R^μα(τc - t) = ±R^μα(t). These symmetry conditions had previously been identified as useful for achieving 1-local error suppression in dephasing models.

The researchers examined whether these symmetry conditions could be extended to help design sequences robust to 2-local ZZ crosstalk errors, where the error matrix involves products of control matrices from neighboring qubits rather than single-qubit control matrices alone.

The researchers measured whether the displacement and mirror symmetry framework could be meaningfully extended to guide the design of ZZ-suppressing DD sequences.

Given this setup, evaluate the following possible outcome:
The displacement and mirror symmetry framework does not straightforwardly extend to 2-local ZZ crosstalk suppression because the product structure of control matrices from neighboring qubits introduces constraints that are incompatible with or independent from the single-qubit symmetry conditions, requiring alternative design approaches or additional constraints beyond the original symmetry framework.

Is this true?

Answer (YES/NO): YES